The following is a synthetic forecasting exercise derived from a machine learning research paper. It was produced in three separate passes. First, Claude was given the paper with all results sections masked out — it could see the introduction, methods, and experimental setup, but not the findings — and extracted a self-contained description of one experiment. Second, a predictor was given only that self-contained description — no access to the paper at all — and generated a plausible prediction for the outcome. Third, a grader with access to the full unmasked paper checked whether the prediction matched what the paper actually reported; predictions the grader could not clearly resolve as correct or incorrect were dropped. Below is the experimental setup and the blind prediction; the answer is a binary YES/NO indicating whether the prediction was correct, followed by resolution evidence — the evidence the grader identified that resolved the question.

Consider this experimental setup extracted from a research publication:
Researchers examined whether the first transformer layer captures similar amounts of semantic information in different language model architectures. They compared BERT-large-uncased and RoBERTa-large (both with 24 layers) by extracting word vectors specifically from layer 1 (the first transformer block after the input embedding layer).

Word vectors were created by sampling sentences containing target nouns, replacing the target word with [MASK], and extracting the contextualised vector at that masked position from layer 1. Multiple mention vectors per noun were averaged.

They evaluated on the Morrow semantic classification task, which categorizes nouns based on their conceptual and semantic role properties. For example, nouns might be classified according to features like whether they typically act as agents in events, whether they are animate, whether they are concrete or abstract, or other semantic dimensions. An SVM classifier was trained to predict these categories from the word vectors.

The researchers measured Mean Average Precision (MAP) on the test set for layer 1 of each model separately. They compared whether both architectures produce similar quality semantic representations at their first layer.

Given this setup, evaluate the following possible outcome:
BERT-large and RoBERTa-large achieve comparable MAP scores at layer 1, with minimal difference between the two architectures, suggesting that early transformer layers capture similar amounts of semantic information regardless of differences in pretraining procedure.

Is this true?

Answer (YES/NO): NO